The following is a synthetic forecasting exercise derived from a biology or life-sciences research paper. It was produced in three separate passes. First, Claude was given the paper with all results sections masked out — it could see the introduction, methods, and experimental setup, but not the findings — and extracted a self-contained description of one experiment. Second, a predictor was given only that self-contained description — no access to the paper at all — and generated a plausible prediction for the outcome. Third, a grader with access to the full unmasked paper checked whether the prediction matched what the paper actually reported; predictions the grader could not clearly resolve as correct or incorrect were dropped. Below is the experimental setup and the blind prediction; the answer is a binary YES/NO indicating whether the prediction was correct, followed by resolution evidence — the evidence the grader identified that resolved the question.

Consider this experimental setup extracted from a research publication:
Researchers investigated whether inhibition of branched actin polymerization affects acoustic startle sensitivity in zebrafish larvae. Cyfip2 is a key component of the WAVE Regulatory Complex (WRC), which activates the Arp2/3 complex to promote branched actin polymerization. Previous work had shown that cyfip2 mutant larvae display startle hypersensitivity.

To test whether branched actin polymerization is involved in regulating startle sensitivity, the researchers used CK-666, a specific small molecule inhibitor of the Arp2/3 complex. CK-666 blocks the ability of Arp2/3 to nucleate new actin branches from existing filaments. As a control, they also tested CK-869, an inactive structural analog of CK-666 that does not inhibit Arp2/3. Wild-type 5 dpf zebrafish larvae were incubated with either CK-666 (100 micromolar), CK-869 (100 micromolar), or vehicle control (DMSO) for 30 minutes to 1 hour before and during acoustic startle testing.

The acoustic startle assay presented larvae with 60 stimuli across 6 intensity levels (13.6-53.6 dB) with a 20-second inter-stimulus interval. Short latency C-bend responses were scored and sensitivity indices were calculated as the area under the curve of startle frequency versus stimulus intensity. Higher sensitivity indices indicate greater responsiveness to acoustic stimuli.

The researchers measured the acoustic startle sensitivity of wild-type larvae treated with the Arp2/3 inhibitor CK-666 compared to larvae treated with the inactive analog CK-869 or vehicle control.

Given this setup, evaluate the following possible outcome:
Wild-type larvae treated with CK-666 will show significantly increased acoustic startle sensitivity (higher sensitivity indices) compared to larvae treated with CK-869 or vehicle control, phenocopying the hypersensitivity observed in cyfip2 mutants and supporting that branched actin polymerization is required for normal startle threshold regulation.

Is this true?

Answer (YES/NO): NO